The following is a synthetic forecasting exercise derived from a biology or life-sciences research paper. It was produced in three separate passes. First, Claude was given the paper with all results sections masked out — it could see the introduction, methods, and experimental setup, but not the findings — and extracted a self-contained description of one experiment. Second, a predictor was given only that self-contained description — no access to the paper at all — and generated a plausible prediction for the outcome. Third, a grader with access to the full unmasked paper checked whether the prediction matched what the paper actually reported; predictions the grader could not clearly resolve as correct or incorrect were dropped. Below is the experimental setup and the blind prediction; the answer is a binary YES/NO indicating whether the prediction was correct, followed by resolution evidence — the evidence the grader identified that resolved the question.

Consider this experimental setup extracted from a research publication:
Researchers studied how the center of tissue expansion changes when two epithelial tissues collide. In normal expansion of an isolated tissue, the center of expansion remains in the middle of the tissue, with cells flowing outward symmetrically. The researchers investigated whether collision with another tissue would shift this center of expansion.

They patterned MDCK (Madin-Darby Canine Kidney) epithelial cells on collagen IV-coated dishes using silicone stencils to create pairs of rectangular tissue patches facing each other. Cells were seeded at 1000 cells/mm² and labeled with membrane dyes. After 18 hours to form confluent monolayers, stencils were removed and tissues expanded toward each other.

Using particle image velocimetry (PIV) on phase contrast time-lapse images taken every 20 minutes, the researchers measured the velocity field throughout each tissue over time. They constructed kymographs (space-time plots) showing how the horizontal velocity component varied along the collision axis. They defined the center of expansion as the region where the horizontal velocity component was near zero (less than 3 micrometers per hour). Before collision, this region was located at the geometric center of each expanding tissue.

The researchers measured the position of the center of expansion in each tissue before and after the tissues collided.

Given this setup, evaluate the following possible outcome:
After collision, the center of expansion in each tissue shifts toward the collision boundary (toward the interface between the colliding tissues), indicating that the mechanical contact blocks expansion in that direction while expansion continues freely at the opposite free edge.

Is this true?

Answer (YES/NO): YES